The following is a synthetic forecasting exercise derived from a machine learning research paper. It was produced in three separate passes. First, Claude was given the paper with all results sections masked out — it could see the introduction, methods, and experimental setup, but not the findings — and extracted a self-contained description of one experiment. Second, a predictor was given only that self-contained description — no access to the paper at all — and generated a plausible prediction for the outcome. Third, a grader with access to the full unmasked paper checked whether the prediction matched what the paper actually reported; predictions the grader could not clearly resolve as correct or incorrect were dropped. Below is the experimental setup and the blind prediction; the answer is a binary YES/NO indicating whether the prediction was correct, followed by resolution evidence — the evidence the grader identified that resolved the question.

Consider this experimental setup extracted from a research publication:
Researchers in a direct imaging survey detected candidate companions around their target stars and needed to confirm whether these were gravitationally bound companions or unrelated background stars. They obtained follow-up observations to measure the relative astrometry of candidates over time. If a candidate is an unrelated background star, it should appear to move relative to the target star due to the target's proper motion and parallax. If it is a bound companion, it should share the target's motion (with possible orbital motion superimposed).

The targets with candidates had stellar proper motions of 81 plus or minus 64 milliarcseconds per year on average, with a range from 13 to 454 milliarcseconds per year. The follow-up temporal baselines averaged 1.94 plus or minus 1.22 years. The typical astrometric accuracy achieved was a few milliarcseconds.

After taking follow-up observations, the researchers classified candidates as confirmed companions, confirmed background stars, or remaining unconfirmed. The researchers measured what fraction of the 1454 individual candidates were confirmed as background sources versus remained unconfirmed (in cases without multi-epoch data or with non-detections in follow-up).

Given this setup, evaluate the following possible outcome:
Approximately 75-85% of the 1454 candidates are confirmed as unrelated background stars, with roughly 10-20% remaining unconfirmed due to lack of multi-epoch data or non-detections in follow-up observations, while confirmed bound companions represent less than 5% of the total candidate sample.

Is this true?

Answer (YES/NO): NO